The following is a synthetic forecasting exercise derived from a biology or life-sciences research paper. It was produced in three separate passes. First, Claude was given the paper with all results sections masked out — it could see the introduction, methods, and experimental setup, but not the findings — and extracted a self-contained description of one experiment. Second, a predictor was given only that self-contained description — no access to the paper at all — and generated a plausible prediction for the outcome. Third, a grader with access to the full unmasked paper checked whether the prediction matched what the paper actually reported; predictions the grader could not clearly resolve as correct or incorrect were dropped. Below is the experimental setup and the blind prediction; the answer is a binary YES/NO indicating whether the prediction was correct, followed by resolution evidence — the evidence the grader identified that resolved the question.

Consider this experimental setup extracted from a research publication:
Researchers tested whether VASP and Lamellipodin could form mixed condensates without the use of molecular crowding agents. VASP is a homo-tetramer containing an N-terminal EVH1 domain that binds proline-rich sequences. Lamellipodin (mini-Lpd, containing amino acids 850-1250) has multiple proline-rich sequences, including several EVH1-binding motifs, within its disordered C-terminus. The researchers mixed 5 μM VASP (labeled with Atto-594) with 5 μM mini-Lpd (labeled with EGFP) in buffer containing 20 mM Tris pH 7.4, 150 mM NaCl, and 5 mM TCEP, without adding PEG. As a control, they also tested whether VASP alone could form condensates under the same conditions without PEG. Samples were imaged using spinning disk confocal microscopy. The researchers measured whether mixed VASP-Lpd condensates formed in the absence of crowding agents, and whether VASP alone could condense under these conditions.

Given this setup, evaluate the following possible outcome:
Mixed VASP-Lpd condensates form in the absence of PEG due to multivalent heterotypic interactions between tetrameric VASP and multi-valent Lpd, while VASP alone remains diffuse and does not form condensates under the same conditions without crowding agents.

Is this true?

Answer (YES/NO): YES